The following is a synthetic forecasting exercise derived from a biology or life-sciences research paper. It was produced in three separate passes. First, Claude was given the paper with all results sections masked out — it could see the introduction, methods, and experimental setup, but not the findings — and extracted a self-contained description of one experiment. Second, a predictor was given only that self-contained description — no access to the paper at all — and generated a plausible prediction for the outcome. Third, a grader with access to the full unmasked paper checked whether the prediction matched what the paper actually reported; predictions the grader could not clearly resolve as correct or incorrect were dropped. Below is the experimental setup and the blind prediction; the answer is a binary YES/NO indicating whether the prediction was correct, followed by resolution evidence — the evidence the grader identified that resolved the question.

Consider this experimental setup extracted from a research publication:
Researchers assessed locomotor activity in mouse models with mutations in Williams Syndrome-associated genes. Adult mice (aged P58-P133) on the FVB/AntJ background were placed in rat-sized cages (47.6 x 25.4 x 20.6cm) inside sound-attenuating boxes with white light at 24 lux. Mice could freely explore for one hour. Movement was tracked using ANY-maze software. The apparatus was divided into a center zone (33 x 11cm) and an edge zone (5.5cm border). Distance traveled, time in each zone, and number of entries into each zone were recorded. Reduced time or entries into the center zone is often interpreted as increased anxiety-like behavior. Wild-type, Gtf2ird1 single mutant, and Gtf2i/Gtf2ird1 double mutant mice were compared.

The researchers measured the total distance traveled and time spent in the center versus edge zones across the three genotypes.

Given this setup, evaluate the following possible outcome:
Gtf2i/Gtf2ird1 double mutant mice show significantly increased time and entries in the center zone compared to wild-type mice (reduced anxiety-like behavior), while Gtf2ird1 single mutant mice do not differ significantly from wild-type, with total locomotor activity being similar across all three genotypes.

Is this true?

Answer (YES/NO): NO